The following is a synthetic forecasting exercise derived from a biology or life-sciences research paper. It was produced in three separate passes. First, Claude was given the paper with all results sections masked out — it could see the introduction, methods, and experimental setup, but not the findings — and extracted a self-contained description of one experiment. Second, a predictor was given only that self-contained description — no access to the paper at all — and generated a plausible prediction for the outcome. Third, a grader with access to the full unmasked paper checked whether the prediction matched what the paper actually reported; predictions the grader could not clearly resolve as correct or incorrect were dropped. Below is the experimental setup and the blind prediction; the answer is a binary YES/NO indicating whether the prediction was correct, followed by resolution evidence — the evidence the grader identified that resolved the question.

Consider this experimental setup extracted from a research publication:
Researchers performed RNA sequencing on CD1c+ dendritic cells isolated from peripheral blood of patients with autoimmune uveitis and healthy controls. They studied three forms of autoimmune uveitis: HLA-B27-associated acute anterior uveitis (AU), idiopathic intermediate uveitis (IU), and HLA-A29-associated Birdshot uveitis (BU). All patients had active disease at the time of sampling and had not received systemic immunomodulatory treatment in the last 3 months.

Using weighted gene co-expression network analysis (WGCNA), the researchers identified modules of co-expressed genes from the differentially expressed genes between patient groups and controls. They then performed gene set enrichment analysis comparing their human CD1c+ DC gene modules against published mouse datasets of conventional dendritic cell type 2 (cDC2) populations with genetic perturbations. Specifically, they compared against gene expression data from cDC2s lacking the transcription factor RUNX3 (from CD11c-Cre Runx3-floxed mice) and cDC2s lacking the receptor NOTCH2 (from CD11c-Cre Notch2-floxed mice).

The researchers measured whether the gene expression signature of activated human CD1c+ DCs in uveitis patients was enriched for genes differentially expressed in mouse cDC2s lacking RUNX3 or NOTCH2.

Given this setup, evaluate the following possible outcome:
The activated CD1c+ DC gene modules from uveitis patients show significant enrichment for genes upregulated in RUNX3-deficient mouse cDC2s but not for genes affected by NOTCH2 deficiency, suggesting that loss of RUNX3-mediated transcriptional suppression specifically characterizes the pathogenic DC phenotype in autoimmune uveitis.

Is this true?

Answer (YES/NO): NO